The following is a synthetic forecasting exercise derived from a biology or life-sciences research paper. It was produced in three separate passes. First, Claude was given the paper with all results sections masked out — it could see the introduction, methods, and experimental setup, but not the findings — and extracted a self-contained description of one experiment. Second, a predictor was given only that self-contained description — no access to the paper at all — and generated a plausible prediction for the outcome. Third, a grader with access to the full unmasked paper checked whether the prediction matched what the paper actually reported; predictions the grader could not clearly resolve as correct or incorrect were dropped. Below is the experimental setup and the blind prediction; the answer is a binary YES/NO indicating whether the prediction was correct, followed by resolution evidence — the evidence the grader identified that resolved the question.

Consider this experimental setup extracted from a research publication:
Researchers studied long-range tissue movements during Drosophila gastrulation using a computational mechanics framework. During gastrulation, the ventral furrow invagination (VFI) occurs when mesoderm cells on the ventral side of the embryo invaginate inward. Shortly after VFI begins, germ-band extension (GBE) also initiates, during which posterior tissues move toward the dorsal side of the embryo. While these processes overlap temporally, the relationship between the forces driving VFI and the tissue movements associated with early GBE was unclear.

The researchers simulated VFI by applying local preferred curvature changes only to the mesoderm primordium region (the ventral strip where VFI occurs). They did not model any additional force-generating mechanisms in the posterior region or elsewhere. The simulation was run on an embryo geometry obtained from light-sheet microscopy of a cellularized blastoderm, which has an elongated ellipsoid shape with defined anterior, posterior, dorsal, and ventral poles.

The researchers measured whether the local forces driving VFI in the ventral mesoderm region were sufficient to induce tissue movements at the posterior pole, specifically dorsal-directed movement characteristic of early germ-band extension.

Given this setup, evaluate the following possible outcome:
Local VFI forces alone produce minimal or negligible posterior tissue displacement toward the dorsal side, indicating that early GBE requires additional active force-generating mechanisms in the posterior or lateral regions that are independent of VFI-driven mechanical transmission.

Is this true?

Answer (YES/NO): NO